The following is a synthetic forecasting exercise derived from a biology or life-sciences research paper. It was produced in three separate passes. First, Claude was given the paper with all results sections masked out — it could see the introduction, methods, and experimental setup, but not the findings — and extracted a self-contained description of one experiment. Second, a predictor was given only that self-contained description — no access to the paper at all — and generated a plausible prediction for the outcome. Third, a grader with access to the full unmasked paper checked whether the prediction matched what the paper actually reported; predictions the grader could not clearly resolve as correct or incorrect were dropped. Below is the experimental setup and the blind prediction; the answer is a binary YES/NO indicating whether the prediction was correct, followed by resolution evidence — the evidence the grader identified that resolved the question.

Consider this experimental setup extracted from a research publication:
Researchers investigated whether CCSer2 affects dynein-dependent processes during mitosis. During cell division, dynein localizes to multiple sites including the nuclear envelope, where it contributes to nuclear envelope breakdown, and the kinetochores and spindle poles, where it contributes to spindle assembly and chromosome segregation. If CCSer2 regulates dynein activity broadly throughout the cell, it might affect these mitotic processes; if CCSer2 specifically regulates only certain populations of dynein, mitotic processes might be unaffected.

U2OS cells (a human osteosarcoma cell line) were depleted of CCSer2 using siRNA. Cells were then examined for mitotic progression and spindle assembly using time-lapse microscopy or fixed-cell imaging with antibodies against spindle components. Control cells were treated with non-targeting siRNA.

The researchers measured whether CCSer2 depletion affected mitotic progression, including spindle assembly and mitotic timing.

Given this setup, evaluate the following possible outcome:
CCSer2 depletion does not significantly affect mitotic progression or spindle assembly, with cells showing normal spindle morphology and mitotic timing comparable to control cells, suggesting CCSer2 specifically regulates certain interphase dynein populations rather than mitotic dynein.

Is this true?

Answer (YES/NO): NO